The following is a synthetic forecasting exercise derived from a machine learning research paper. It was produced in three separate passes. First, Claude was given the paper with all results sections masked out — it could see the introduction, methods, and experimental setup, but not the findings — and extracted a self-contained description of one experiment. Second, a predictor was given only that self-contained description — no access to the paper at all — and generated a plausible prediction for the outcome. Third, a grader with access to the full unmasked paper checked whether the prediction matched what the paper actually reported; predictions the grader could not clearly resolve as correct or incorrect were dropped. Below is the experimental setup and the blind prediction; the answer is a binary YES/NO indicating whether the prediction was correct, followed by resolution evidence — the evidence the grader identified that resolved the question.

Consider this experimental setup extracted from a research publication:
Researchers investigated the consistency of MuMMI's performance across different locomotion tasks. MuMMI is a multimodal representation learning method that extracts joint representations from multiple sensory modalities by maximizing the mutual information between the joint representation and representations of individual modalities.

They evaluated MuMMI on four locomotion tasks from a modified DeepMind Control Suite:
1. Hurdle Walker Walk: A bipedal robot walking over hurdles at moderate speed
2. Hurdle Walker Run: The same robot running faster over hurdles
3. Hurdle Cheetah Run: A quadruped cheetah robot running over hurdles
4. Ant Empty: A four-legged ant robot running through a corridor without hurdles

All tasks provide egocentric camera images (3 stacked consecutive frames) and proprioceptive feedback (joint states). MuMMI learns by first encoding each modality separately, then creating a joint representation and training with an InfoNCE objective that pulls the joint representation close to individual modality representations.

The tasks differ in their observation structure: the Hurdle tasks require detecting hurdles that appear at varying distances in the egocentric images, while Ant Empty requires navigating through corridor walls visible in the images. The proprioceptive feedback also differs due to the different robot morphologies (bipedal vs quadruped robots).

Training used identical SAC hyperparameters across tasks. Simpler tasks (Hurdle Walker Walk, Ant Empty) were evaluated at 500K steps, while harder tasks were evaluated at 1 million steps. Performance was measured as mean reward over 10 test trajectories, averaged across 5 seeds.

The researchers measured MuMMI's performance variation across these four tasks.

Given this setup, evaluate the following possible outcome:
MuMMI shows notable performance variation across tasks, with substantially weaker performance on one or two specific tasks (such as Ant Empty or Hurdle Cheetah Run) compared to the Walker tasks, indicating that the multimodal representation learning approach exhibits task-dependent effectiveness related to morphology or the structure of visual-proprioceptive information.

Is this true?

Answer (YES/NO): YES